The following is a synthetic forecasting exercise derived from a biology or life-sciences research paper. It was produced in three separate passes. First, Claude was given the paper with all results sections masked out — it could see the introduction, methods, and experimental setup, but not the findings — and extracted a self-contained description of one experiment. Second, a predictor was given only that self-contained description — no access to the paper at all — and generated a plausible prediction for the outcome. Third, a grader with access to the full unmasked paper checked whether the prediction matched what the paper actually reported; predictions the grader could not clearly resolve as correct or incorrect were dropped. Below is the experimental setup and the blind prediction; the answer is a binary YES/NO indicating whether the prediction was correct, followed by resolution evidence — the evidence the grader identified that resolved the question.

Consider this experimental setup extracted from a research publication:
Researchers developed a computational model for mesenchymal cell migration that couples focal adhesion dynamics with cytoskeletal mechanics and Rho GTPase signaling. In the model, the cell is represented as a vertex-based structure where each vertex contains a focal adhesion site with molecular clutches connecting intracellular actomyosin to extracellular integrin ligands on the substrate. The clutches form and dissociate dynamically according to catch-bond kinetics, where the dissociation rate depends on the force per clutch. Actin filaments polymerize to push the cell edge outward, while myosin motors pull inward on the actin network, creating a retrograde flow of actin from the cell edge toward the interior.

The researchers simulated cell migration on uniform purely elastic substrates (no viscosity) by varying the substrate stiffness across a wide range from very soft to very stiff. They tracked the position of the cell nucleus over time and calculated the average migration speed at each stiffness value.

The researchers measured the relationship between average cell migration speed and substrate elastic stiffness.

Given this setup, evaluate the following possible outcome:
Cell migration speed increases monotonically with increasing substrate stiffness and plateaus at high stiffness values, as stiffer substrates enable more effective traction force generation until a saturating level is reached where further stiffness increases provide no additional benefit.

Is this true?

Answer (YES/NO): NO